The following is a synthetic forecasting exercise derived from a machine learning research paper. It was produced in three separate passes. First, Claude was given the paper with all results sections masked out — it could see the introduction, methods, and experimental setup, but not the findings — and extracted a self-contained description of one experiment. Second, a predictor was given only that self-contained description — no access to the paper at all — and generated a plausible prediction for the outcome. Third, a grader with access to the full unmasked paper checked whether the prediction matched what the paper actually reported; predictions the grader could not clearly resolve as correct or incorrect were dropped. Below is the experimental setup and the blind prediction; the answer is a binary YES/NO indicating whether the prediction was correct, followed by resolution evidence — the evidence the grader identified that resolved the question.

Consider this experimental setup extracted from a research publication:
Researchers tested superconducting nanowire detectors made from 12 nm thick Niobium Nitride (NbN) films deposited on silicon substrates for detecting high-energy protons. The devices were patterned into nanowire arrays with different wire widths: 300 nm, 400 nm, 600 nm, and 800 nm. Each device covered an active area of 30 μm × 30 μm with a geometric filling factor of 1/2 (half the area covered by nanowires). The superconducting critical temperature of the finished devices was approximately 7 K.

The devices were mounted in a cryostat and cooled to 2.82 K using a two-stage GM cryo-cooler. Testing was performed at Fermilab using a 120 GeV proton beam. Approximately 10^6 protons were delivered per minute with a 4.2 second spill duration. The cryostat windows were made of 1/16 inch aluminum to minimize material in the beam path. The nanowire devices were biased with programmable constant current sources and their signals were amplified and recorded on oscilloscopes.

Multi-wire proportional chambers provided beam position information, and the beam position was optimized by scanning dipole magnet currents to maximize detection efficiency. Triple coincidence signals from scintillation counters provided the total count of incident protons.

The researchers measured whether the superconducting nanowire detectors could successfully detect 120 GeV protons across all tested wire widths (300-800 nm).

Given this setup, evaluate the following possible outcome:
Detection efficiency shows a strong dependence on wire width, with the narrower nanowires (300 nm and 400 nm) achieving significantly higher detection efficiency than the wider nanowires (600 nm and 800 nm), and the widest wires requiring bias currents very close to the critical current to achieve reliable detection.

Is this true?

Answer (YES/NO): YES